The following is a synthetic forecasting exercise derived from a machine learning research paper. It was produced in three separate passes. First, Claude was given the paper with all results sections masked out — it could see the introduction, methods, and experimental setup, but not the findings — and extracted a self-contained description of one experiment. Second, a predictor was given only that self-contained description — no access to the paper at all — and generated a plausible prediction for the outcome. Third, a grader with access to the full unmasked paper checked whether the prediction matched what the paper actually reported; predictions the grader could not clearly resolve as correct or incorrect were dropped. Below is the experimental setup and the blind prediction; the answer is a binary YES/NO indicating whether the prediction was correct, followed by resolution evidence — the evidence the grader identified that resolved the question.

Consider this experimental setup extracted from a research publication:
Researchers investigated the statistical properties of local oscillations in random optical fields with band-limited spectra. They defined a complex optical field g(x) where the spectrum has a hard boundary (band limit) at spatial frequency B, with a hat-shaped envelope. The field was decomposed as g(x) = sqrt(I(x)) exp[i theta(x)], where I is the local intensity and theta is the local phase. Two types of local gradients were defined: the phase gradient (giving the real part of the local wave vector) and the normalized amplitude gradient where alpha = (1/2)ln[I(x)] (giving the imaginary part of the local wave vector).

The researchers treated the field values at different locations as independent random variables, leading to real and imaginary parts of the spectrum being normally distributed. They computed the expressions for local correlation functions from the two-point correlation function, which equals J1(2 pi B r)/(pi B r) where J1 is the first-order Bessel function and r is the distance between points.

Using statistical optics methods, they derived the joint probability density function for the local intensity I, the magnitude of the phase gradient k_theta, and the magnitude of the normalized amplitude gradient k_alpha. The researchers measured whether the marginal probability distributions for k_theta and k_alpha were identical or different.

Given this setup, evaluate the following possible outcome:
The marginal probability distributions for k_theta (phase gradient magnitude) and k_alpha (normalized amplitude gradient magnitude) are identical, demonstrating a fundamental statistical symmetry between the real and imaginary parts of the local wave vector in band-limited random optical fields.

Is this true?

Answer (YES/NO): YES